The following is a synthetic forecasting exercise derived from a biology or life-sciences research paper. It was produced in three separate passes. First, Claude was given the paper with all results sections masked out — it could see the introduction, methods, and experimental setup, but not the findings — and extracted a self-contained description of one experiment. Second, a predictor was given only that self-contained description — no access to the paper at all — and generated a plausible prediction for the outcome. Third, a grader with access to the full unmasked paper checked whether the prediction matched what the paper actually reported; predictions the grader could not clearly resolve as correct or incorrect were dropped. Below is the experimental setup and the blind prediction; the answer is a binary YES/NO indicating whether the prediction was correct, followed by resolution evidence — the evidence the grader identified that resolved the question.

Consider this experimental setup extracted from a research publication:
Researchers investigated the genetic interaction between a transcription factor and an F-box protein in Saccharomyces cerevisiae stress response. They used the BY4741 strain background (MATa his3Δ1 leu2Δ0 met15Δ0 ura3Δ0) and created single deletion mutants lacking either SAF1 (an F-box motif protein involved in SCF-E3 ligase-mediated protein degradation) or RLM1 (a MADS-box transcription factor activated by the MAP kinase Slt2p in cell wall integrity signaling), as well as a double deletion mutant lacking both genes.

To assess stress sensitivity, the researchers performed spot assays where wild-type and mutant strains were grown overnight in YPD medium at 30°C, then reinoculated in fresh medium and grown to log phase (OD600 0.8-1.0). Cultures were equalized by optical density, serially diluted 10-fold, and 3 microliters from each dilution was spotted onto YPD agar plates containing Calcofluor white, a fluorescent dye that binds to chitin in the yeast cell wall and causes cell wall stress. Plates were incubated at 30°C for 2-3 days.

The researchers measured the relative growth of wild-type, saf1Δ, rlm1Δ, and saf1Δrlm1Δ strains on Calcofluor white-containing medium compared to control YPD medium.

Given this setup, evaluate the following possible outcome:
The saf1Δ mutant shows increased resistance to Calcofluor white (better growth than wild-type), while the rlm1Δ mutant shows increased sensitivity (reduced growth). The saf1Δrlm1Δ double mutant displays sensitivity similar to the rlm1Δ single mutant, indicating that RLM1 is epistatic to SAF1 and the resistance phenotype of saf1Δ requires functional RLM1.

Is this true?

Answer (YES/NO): NO